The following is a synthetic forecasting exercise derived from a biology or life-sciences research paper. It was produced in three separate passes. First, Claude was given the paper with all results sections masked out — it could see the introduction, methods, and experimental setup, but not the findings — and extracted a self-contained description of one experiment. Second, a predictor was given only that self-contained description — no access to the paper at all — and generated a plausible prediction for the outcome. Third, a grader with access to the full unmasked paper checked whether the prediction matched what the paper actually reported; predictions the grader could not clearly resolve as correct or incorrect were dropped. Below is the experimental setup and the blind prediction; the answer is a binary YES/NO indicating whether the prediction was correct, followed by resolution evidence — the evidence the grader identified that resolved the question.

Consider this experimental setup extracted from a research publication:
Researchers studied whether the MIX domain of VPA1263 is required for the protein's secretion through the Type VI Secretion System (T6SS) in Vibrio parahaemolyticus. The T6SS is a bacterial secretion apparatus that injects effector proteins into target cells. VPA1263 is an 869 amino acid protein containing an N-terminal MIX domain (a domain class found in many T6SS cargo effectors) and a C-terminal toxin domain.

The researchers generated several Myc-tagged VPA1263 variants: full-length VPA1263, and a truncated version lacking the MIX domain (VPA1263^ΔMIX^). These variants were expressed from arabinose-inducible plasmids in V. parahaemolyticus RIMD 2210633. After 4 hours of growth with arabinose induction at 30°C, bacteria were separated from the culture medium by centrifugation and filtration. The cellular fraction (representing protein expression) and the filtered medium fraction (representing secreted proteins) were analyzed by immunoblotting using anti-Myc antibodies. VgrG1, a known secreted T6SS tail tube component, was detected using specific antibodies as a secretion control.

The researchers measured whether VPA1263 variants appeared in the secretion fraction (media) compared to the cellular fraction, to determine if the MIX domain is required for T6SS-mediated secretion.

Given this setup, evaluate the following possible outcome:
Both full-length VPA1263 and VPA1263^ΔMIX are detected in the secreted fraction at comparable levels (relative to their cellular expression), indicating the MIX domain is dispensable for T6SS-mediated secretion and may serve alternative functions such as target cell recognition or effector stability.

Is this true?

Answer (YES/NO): NO